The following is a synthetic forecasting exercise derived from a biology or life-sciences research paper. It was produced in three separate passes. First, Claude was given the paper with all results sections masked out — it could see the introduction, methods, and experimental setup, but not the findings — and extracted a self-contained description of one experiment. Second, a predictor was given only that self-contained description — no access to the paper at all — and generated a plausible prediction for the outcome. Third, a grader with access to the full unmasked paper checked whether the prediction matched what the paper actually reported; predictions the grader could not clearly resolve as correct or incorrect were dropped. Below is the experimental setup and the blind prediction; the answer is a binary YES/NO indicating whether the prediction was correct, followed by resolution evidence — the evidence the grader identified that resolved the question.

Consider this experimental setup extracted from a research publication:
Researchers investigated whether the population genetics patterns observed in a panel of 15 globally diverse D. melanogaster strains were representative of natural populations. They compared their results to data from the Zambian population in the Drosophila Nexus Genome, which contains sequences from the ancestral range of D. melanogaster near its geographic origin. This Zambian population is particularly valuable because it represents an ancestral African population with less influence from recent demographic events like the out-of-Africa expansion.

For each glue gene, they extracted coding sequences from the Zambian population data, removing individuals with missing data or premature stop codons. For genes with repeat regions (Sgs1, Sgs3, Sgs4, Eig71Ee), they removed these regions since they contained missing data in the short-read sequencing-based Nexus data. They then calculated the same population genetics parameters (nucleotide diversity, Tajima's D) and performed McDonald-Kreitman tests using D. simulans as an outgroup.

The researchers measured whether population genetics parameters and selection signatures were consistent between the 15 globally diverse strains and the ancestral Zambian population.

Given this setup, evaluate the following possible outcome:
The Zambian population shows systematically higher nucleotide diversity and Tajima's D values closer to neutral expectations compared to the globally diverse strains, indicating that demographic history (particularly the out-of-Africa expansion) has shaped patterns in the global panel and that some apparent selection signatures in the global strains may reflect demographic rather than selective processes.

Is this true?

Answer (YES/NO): NO